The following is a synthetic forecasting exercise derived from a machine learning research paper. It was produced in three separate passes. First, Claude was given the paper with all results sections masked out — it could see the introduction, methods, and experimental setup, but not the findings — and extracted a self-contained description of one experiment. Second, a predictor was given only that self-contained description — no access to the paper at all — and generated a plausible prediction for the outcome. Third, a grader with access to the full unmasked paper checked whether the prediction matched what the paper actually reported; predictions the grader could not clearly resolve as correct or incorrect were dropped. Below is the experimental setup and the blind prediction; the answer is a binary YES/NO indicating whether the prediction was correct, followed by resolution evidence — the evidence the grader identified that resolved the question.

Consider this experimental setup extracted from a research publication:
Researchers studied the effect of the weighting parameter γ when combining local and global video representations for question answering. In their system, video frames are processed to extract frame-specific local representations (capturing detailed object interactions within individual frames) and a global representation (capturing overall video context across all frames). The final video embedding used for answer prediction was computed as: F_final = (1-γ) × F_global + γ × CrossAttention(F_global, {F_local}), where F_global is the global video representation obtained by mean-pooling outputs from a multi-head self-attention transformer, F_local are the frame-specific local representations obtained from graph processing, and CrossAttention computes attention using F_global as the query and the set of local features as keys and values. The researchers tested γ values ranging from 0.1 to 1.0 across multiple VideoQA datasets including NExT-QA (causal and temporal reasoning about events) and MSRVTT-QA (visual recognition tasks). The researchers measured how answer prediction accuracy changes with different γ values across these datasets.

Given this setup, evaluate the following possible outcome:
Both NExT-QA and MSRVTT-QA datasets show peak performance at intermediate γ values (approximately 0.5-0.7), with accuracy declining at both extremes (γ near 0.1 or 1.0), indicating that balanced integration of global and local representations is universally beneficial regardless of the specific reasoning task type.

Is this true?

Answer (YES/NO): NO